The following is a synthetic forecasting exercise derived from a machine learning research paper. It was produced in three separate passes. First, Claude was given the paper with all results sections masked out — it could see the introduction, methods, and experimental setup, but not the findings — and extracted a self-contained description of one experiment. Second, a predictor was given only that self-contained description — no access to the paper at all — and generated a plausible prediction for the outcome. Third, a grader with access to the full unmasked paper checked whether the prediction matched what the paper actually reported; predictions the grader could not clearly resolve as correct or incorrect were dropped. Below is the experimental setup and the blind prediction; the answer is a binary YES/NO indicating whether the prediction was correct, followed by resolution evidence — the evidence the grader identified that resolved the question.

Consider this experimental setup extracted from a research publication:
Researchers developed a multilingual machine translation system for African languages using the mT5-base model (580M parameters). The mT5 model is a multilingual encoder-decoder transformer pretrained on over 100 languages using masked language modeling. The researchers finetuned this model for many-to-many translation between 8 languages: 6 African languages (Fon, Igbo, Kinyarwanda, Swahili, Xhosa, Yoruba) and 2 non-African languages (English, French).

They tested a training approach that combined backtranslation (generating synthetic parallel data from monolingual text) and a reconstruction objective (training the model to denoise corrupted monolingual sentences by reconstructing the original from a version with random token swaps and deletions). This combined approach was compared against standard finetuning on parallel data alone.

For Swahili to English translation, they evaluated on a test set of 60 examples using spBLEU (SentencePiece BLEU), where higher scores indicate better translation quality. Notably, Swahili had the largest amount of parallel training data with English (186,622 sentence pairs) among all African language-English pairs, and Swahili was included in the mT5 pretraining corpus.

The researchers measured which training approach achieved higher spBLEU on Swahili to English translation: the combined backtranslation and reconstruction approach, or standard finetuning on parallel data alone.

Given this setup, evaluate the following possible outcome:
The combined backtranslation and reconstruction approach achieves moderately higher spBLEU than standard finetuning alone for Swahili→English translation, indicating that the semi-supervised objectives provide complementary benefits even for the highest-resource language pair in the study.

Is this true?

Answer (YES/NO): NO